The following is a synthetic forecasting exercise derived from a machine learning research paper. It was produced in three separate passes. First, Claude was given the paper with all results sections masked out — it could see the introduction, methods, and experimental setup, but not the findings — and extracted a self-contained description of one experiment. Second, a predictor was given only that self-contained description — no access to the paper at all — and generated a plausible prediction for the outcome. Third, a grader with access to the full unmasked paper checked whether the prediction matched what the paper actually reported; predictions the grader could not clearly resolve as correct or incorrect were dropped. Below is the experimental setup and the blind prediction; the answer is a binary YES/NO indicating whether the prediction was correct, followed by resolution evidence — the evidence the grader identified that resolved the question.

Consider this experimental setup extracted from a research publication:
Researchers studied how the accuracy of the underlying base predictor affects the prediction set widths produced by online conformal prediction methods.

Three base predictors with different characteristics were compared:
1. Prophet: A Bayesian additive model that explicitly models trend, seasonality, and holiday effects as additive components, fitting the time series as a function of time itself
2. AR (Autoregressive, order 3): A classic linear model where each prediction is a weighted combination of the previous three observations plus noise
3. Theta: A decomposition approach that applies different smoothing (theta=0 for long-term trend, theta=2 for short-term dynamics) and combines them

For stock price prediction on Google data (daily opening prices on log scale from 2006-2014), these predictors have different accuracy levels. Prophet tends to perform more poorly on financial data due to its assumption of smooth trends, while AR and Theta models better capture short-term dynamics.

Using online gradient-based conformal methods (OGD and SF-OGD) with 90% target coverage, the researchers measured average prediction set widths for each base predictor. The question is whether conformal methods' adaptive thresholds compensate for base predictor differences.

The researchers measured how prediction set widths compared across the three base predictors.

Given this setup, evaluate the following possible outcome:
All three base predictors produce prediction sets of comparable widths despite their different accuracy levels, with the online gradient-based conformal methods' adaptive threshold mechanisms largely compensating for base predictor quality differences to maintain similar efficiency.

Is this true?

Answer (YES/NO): NO